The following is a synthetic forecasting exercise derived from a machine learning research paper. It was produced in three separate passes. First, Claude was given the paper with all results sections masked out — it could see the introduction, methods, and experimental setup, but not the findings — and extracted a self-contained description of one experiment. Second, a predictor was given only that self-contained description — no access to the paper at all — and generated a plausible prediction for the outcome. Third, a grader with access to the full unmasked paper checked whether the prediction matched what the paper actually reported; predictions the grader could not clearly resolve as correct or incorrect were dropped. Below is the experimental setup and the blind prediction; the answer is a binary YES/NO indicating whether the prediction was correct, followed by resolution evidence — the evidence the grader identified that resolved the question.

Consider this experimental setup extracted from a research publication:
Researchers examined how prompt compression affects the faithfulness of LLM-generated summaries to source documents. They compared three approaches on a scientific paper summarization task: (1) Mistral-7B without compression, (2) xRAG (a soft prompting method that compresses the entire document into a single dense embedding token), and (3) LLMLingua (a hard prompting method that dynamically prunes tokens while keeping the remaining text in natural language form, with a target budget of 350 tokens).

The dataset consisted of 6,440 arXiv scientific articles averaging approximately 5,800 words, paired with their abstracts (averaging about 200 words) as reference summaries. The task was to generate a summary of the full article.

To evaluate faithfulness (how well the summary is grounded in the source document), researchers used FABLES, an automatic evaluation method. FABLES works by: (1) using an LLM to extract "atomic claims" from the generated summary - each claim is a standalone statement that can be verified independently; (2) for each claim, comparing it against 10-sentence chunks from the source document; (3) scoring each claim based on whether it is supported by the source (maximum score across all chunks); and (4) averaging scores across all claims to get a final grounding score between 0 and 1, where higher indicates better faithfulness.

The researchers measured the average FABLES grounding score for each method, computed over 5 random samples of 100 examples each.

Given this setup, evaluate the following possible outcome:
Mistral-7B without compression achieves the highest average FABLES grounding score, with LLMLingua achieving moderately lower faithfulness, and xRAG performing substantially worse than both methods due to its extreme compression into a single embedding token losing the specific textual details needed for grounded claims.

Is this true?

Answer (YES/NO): YES